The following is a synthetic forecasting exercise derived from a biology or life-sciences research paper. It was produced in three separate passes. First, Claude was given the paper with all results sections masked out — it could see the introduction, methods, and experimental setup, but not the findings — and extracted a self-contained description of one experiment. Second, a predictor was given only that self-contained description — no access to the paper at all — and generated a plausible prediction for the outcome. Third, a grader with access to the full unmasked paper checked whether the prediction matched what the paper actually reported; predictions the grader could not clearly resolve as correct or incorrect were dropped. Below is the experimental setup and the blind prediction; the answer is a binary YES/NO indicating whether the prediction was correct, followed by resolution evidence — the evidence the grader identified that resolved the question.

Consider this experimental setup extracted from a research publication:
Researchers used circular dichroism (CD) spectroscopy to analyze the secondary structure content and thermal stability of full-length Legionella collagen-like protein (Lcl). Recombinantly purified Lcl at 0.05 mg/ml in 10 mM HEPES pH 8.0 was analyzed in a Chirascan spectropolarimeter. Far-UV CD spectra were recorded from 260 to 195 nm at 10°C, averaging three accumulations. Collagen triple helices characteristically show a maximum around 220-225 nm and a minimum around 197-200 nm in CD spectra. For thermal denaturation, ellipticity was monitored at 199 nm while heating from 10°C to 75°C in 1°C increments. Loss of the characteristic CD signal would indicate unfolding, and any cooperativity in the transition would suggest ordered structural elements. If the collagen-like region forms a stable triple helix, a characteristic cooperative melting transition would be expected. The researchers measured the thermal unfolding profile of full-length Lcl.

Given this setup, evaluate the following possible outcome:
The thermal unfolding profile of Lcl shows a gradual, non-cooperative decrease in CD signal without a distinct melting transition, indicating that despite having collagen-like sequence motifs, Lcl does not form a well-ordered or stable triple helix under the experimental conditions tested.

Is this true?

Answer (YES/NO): NO